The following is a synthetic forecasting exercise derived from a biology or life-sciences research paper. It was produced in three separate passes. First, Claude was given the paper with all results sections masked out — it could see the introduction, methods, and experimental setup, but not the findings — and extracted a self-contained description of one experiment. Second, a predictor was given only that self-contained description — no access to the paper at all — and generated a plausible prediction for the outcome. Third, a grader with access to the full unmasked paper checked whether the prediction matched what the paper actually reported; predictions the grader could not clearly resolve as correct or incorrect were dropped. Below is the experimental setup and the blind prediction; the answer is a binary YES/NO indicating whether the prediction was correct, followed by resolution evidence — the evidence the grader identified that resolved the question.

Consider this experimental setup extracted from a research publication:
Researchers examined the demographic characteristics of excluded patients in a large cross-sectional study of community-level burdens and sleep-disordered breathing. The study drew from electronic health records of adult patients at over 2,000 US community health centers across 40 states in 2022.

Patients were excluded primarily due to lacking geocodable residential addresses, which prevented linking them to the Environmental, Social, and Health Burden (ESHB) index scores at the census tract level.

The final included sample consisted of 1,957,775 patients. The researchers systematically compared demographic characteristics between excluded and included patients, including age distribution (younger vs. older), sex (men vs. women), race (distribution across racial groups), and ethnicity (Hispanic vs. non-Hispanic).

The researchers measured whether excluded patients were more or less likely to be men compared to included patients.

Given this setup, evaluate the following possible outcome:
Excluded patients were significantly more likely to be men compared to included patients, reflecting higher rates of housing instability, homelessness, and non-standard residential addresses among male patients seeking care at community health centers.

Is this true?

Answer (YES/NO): YES